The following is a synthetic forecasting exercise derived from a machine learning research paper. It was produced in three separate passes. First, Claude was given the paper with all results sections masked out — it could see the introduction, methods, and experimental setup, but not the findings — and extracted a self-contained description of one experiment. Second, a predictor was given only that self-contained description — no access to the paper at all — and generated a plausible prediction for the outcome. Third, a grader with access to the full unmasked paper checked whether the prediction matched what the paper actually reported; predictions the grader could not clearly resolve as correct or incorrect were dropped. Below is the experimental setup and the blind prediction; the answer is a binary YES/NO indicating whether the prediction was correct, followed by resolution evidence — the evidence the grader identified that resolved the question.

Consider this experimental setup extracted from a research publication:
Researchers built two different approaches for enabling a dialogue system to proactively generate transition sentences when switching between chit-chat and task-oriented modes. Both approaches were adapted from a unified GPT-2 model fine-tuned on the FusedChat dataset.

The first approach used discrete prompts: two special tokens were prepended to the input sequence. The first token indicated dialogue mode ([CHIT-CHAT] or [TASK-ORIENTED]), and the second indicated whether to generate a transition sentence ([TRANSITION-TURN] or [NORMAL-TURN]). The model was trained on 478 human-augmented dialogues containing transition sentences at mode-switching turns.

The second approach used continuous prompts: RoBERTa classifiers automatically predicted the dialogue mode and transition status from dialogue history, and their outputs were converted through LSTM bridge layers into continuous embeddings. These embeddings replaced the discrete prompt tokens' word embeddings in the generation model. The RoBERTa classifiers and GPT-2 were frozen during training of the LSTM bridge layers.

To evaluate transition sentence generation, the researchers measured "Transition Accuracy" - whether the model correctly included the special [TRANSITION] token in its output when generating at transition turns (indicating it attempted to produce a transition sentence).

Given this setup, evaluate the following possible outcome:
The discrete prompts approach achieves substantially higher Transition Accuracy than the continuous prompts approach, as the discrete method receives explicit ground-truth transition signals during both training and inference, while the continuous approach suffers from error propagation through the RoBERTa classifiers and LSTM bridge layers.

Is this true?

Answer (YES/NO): YES